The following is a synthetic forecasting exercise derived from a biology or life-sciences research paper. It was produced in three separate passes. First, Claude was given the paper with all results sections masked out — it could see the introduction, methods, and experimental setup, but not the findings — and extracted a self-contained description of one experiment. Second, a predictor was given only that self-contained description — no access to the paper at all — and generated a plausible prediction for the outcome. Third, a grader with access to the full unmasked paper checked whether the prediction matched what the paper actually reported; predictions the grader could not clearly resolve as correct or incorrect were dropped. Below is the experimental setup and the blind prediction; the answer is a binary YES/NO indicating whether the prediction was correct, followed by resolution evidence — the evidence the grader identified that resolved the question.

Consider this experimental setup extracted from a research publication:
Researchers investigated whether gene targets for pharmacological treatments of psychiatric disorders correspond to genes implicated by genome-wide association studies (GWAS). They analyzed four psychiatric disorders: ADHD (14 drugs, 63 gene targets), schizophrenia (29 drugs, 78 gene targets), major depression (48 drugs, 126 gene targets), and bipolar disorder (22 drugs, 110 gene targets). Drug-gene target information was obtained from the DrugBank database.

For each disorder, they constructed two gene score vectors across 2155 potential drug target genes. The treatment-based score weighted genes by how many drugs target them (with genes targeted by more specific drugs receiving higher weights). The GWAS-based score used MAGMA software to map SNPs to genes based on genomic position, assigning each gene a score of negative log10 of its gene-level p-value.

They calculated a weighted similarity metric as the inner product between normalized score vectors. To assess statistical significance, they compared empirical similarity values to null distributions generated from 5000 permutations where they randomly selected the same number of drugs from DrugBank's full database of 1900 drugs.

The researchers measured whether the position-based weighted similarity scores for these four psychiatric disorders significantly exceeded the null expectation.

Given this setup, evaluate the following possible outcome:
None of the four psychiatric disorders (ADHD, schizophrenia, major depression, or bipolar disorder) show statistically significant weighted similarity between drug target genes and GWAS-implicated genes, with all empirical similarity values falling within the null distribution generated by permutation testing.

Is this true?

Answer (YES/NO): NO